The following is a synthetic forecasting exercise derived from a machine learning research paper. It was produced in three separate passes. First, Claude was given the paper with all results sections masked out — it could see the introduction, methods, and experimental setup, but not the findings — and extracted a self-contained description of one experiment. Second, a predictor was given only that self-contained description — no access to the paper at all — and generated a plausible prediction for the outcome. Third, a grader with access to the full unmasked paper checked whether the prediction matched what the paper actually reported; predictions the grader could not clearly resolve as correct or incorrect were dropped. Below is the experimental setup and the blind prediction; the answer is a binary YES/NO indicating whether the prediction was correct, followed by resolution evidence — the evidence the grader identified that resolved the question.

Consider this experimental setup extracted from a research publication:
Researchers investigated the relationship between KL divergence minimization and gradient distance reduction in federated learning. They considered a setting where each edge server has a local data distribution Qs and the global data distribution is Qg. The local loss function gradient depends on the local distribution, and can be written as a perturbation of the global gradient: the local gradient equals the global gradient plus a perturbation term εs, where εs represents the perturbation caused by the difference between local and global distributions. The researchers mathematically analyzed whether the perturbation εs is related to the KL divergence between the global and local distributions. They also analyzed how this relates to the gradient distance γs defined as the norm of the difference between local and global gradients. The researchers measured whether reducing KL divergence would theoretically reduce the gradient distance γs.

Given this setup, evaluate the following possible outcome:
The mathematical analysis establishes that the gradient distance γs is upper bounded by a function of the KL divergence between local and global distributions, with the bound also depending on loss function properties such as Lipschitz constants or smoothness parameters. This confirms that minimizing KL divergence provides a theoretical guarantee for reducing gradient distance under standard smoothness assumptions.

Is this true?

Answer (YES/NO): NO